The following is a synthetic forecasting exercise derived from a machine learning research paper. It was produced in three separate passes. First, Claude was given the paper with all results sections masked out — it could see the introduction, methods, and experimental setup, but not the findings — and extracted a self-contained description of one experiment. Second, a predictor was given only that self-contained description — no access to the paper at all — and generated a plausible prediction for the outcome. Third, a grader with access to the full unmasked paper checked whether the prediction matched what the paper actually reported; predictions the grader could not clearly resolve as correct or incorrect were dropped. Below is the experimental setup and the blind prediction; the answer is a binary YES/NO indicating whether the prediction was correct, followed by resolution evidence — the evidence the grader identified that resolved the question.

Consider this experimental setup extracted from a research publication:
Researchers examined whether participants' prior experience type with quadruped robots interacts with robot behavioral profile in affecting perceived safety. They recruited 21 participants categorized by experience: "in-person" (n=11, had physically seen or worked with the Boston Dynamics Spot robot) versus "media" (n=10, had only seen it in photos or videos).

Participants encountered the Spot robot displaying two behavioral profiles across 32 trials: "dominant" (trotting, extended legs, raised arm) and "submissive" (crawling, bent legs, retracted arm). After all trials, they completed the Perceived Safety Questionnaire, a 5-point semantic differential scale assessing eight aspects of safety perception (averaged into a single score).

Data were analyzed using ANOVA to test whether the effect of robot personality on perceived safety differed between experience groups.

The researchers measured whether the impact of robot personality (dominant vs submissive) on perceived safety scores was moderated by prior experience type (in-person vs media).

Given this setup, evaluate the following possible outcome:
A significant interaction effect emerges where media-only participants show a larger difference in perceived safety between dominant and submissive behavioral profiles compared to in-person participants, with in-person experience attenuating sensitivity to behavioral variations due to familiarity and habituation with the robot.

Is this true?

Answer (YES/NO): NO